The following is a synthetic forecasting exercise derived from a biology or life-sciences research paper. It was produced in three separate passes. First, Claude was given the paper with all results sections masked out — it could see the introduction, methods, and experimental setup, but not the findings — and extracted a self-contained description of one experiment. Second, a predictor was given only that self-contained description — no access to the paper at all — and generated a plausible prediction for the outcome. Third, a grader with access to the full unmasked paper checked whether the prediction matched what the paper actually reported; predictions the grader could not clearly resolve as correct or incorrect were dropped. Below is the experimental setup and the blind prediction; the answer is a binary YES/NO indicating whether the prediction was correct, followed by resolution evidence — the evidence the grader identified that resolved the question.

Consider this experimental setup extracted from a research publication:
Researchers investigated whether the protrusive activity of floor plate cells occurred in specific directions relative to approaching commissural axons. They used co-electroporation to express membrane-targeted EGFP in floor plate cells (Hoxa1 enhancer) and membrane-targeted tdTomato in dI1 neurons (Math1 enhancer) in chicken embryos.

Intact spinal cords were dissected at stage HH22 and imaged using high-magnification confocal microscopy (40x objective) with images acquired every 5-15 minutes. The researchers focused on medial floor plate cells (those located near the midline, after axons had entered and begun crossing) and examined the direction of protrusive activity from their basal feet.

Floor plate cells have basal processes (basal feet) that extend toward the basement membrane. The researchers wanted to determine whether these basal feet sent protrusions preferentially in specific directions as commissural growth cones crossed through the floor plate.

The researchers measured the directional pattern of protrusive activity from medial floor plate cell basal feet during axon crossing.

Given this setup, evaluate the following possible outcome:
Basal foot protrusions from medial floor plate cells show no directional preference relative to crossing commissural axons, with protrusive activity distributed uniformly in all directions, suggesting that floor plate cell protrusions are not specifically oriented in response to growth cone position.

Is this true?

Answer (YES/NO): NO